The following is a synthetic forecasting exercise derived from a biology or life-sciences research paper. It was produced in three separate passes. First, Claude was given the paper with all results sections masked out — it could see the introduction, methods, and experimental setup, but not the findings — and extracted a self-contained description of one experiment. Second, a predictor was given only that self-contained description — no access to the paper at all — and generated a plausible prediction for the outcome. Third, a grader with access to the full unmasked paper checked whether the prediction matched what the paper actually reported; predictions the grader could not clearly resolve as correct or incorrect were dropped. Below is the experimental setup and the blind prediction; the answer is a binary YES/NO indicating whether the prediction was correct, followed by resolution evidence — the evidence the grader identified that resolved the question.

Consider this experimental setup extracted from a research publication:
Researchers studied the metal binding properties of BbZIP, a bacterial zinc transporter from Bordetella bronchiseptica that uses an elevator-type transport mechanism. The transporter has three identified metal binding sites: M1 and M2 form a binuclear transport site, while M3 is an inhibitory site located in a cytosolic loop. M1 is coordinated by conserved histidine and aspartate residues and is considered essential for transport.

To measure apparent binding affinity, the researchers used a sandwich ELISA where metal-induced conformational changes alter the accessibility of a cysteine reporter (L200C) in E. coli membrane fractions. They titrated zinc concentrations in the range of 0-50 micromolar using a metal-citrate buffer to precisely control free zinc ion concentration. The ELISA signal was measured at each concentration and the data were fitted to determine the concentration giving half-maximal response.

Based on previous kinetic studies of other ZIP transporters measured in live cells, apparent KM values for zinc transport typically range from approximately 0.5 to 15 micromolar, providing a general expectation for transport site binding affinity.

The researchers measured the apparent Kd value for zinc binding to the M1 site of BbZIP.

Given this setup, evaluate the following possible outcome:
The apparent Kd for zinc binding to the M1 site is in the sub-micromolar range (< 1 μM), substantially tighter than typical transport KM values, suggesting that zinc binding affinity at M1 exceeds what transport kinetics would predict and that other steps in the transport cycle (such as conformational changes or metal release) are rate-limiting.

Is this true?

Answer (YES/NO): NO